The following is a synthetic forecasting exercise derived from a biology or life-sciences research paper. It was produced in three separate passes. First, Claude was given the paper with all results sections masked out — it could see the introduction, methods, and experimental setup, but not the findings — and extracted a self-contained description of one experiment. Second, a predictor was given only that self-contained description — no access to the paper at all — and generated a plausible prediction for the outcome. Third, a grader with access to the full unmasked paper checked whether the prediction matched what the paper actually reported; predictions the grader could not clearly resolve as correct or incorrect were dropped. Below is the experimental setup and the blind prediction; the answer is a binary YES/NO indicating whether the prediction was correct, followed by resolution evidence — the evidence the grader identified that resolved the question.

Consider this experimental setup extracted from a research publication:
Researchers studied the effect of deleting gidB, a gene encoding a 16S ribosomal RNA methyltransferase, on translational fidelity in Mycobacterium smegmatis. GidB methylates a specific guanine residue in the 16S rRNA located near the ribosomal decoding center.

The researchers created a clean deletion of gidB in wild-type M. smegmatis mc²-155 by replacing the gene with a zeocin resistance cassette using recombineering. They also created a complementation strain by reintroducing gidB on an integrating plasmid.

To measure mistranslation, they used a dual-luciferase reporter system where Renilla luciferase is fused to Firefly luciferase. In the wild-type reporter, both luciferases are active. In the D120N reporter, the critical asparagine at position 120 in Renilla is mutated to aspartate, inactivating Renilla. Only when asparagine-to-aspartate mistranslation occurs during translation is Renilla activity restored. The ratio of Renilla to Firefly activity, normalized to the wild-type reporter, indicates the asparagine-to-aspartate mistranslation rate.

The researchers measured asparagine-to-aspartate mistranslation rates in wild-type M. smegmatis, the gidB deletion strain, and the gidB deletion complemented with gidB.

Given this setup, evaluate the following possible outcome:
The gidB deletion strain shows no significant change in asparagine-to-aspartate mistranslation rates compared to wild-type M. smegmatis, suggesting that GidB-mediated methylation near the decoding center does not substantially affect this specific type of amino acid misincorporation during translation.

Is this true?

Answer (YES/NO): YES